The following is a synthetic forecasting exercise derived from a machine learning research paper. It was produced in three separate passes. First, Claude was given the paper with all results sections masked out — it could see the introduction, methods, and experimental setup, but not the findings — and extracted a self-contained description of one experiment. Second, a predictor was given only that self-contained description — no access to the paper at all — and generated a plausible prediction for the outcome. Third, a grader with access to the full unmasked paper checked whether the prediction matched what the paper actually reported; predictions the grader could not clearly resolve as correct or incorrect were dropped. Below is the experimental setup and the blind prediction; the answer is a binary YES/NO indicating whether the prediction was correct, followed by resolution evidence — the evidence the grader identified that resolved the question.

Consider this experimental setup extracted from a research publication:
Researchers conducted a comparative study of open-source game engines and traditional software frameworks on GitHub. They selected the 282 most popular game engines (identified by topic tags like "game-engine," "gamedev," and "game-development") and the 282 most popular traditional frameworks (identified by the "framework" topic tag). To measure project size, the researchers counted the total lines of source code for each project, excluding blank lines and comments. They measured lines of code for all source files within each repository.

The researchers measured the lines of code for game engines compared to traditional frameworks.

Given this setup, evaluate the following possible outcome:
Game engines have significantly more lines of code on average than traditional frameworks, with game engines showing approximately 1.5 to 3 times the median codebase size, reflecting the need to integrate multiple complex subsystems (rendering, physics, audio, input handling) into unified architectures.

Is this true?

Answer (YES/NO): NO